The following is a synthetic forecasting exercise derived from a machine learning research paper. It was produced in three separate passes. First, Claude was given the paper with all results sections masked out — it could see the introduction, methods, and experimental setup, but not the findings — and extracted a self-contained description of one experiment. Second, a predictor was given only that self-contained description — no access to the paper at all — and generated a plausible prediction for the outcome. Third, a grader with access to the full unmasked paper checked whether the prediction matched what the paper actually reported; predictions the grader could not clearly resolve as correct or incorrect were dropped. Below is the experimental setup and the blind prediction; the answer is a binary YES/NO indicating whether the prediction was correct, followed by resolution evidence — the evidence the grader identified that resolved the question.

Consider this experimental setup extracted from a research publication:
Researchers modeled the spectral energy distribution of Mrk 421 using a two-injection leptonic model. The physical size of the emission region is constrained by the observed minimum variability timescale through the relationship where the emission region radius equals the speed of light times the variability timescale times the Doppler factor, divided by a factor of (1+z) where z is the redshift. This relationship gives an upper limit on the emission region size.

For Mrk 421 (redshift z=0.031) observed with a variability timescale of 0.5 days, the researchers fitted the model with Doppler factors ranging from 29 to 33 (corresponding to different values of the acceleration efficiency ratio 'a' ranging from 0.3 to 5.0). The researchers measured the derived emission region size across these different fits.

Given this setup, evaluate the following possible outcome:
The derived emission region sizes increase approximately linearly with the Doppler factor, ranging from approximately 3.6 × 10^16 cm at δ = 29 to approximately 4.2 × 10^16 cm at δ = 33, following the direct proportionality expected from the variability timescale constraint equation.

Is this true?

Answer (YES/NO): YES